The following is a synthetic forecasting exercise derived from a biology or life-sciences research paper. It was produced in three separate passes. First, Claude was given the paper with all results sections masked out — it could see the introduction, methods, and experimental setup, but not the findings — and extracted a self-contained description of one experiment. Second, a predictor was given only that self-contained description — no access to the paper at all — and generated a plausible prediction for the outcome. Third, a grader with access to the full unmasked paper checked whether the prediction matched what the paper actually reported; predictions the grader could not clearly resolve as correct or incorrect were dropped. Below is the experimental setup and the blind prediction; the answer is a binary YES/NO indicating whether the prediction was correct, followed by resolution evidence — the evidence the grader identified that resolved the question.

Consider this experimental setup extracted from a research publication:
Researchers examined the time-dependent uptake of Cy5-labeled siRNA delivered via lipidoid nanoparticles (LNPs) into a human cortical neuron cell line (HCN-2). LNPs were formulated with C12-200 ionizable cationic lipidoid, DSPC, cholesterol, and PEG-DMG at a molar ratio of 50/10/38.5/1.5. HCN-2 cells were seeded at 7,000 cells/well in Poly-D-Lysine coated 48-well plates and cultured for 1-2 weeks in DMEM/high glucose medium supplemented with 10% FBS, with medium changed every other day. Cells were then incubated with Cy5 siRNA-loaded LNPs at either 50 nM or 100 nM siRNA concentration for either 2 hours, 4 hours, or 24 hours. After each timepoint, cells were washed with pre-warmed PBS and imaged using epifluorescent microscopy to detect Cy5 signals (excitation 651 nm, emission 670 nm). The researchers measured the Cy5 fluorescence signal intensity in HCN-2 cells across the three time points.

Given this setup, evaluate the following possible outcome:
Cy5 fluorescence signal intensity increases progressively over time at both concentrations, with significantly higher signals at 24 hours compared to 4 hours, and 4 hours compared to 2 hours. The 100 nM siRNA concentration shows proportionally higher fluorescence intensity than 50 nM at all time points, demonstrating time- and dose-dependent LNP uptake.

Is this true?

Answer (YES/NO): NO